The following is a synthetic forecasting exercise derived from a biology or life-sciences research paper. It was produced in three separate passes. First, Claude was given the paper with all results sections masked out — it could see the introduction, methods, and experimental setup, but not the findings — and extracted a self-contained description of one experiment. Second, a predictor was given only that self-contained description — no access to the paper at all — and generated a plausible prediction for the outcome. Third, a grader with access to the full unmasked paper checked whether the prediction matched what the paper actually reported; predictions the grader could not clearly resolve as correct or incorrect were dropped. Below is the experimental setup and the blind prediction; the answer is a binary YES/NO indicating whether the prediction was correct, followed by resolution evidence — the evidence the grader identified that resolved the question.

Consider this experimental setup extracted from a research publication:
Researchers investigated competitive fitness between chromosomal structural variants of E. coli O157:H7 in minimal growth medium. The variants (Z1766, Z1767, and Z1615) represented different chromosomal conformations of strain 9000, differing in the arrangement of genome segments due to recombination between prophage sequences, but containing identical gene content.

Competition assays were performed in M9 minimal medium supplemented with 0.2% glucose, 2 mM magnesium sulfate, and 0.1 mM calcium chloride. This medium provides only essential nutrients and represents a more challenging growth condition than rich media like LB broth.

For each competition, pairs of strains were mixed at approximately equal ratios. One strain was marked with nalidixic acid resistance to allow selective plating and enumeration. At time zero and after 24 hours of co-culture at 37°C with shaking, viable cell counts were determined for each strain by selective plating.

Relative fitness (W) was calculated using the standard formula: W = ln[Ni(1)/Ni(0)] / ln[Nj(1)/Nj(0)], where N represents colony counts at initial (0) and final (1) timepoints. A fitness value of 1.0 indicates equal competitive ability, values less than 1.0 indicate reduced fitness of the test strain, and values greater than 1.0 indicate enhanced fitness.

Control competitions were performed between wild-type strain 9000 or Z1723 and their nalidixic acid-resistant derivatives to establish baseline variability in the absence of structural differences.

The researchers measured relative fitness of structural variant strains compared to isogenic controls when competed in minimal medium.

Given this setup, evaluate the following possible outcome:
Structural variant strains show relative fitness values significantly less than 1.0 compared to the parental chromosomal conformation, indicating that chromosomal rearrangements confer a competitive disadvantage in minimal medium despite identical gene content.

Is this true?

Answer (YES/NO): NO